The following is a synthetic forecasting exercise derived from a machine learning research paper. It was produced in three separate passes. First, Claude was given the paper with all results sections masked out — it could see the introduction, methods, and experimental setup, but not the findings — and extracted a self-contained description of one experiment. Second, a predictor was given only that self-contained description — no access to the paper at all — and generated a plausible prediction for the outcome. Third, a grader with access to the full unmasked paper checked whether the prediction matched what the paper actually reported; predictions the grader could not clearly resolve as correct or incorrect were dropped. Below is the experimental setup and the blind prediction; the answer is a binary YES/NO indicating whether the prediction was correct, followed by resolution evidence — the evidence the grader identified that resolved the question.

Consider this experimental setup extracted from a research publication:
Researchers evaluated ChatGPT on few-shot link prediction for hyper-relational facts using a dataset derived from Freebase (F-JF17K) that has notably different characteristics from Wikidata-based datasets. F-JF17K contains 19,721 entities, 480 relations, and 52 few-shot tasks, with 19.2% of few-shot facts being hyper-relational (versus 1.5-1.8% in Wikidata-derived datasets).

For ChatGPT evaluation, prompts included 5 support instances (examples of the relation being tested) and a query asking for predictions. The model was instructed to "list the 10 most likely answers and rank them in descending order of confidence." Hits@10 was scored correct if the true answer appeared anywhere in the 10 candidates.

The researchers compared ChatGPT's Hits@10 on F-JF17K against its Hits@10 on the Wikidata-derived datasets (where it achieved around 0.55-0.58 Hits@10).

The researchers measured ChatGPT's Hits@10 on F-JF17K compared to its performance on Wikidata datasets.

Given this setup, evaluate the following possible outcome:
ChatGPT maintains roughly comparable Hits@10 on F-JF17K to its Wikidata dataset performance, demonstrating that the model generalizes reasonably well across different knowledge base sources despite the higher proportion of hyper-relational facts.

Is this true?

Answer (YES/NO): NO